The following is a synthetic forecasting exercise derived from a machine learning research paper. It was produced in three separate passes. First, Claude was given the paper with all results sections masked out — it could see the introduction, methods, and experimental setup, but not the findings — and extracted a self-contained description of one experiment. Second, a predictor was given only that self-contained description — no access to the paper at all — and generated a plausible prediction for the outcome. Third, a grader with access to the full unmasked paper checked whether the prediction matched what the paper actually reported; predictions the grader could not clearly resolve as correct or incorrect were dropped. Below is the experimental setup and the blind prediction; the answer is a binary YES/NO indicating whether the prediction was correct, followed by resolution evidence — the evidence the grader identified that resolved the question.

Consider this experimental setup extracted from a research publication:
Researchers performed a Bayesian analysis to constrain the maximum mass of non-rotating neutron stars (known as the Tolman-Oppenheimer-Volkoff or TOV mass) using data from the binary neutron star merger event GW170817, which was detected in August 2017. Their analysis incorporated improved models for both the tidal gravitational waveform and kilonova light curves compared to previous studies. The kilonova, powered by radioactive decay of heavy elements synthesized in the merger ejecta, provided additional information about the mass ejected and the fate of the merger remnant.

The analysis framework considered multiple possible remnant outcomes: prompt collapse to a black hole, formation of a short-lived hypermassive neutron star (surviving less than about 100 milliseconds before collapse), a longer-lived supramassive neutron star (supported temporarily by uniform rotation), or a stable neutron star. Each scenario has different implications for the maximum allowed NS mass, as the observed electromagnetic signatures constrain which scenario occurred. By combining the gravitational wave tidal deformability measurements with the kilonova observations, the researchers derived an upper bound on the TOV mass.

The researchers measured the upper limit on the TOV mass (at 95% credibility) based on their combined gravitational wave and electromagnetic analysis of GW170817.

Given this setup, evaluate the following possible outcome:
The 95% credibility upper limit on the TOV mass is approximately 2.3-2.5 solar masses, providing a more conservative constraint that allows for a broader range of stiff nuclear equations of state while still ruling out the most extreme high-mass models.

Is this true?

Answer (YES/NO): YES